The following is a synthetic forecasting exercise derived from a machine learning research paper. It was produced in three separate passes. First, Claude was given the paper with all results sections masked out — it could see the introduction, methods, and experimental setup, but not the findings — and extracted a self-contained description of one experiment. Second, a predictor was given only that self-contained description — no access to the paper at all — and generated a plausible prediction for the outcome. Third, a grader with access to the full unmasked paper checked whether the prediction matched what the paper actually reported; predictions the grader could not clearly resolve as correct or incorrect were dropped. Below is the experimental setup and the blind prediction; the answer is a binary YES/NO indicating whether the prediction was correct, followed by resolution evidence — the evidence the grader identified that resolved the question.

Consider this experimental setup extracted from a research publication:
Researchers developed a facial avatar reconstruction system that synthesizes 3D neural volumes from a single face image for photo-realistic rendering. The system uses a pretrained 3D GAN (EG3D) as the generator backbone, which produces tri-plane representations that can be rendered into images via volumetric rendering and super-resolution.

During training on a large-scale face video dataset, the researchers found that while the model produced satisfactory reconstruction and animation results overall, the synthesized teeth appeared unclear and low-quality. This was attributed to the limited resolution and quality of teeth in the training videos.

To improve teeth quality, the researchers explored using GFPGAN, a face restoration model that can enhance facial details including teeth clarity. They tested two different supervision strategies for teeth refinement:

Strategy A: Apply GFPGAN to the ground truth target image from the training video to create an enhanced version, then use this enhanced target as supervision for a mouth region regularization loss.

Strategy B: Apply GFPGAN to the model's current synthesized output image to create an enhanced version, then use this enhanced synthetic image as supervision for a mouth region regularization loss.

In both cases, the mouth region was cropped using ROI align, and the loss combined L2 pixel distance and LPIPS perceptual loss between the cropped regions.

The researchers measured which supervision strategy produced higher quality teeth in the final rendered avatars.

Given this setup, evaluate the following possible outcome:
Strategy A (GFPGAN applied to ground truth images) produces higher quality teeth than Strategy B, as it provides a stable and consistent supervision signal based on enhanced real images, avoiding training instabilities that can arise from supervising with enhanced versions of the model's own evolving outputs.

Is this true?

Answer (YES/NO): NO